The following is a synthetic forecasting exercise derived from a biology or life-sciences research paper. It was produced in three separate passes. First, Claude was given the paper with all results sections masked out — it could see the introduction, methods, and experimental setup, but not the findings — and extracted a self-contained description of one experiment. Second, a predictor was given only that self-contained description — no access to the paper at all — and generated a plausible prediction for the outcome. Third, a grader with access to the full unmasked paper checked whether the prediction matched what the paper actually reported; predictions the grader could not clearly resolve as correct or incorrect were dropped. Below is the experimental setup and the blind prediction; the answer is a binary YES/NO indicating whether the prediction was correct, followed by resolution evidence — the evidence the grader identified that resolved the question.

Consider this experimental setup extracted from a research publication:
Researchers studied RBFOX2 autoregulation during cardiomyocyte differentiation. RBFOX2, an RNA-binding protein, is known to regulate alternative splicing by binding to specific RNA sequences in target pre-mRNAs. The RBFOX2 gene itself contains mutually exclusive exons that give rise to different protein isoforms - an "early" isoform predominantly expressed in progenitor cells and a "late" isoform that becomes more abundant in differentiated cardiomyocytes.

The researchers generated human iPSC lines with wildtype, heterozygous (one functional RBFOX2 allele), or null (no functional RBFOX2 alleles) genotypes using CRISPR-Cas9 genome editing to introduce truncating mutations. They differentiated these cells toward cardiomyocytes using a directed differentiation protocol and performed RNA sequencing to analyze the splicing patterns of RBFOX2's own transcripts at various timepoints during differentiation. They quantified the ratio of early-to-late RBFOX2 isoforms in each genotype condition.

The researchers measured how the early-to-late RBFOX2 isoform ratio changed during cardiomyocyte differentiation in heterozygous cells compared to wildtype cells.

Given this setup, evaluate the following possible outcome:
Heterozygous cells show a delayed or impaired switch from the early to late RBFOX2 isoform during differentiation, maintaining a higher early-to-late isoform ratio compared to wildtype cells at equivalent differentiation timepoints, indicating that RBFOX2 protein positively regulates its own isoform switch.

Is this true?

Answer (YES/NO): YES